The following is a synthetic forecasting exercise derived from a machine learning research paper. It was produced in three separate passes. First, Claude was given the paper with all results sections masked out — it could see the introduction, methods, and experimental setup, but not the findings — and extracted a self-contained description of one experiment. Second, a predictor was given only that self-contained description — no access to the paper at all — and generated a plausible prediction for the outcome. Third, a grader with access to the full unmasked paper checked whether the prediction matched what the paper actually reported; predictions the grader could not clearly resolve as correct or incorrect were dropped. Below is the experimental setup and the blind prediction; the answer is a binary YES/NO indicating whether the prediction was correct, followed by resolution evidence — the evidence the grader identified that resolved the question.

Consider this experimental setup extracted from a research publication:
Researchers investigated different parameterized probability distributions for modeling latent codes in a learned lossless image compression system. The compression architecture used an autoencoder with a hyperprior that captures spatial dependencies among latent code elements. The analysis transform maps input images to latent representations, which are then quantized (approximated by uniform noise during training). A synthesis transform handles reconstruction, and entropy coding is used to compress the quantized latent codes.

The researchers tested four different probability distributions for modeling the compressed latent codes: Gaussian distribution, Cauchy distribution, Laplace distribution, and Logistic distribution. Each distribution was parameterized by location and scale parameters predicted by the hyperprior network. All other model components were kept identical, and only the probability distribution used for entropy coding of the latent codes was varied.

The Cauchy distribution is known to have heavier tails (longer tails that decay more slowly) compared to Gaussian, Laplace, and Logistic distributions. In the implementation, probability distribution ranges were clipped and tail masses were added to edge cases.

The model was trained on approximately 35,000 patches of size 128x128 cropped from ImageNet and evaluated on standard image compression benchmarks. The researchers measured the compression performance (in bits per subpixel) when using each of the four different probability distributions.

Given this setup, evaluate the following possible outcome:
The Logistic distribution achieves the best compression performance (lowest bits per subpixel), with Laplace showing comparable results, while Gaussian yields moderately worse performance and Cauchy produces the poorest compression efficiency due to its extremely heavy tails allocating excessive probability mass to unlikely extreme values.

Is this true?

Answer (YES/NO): NO